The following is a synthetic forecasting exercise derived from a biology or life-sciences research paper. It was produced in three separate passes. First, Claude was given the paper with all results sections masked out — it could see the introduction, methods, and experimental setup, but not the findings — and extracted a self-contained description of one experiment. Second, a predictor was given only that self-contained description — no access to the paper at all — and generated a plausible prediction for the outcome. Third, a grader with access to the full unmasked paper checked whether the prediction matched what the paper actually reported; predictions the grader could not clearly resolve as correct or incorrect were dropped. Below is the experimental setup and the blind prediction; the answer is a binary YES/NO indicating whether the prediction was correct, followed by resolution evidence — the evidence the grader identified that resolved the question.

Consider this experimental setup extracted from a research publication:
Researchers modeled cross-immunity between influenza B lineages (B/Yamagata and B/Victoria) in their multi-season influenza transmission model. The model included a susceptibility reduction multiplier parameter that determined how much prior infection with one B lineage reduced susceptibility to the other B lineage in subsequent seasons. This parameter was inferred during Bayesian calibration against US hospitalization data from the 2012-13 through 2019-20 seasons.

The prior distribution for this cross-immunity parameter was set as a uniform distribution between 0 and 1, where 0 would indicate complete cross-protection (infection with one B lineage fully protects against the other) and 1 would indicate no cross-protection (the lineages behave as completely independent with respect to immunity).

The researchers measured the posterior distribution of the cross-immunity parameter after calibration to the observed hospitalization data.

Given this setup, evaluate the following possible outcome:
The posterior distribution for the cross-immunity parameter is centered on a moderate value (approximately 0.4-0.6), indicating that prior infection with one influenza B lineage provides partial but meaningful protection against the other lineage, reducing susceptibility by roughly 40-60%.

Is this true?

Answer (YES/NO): NO